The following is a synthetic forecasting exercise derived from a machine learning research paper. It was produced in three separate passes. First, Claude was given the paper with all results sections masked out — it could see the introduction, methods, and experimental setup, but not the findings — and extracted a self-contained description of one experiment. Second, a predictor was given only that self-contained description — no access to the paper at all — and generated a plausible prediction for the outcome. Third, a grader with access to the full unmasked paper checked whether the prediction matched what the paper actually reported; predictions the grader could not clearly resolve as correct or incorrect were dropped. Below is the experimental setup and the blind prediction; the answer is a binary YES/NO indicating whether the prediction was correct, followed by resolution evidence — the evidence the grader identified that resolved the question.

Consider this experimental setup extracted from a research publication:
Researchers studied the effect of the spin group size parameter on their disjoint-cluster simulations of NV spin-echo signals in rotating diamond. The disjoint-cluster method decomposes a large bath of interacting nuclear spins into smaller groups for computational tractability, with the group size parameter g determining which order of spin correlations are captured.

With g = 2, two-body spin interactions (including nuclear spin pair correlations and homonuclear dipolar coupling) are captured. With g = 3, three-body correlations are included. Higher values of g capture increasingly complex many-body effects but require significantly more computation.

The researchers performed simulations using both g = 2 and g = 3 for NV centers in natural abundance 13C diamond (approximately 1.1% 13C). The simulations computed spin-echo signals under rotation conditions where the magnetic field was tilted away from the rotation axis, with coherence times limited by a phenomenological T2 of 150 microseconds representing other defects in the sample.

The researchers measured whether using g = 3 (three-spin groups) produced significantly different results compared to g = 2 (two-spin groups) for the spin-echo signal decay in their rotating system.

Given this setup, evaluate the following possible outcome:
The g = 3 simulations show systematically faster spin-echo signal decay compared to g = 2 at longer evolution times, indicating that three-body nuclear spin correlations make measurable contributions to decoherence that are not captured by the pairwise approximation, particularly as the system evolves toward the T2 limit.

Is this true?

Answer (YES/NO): NO